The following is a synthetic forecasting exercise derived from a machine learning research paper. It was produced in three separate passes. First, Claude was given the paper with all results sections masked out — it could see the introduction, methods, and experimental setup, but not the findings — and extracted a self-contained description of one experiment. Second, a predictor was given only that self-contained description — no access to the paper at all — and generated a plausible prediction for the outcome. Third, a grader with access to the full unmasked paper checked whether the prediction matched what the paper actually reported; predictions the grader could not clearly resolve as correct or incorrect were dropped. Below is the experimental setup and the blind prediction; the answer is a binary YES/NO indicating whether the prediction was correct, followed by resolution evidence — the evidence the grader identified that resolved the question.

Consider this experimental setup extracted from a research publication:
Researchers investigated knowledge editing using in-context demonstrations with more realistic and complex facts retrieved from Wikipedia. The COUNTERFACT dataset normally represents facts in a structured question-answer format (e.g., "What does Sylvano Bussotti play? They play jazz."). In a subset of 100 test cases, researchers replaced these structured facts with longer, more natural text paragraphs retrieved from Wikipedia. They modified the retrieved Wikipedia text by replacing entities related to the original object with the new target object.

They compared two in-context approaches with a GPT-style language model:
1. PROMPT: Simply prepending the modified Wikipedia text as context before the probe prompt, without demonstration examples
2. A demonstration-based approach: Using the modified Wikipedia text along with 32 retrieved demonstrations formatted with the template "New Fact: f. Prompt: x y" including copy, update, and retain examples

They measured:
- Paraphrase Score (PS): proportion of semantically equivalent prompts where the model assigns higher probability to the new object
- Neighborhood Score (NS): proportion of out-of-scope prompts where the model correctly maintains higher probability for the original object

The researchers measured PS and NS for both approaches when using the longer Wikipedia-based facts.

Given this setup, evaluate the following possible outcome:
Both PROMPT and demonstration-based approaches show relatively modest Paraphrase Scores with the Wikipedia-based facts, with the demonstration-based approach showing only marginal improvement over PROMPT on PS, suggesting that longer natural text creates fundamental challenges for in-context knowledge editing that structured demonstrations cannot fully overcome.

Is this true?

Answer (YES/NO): NO